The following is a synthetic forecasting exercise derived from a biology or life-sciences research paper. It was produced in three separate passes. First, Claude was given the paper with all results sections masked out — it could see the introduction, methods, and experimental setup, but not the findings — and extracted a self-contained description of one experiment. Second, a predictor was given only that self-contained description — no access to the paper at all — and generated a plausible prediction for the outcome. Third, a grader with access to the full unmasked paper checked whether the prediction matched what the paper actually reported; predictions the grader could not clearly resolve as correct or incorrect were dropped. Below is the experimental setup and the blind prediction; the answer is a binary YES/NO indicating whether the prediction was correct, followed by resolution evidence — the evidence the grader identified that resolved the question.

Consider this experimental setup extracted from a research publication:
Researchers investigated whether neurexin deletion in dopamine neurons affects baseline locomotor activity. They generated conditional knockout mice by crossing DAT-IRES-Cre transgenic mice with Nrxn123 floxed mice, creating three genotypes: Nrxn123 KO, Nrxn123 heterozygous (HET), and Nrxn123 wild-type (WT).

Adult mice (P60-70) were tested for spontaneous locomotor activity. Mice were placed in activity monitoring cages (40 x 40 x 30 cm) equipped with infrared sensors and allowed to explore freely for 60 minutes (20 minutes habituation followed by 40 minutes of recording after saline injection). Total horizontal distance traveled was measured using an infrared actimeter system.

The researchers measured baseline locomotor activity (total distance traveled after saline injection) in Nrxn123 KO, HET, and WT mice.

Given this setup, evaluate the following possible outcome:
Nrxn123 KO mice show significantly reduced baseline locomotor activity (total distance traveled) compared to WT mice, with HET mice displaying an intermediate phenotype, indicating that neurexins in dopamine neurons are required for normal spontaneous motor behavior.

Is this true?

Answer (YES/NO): NO